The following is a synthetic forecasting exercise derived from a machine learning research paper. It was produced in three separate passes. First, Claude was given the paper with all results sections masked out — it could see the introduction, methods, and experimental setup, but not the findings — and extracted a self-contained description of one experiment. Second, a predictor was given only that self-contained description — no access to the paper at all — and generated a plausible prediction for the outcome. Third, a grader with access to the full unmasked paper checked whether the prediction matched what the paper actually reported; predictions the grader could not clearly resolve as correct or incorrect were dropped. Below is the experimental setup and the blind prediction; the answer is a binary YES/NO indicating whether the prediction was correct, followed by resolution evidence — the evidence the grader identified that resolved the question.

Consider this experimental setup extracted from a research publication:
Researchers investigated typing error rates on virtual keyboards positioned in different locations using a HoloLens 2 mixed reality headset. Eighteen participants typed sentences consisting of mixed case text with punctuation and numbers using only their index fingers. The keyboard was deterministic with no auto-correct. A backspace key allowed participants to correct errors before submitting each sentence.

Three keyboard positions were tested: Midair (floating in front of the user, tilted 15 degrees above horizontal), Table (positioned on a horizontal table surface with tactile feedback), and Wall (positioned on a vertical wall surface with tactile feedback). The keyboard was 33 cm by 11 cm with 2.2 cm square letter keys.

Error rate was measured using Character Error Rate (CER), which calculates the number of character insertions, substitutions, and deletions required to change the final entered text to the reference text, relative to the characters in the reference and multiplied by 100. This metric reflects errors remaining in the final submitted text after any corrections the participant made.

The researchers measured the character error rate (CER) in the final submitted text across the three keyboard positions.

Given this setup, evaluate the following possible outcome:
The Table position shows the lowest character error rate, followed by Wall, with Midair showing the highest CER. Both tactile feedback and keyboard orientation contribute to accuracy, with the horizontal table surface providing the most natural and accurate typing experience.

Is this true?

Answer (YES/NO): NO